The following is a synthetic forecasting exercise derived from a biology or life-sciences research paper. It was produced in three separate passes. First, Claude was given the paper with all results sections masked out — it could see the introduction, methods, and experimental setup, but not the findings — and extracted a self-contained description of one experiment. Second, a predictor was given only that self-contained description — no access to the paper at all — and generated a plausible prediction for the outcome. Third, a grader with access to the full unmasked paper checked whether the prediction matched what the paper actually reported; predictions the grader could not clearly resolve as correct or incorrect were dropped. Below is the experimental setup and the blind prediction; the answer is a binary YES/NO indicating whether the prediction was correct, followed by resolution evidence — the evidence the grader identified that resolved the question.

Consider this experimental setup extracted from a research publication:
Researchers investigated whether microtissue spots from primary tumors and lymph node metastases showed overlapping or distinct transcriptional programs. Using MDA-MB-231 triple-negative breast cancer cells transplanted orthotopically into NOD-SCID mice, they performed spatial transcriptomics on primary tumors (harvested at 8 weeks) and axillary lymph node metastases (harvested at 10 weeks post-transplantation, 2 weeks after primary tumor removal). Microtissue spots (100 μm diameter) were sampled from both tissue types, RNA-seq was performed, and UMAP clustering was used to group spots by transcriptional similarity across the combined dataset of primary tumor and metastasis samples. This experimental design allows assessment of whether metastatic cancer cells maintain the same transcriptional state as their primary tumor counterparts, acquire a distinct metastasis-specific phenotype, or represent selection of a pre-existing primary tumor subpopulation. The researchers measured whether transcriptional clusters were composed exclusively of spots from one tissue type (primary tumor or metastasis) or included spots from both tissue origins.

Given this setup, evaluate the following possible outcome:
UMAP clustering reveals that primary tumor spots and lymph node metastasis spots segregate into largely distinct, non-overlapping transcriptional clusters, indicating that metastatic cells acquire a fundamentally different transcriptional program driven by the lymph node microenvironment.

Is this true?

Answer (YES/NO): NO